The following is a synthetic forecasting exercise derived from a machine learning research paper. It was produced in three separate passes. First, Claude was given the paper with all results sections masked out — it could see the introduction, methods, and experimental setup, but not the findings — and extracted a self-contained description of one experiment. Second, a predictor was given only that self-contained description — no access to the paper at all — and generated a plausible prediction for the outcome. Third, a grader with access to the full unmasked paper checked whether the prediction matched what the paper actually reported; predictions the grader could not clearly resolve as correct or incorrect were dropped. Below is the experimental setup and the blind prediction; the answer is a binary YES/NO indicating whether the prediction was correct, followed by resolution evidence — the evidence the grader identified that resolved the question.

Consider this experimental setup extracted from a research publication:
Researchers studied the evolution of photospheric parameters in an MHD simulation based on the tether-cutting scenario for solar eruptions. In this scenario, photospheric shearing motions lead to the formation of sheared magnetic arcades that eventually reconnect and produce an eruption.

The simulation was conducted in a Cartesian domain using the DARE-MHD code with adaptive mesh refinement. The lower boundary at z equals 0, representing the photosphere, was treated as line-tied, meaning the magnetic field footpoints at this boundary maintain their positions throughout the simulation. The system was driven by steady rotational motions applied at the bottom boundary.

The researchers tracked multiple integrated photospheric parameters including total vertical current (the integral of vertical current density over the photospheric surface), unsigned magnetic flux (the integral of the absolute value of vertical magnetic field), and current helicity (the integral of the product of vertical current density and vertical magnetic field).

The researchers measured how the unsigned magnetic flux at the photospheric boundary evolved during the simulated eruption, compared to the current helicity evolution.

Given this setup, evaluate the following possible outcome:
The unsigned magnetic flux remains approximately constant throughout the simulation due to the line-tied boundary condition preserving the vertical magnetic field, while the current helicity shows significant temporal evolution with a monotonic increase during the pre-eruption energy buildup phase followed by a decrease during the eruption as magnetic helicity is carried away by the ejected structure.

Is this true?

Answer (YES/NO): NO